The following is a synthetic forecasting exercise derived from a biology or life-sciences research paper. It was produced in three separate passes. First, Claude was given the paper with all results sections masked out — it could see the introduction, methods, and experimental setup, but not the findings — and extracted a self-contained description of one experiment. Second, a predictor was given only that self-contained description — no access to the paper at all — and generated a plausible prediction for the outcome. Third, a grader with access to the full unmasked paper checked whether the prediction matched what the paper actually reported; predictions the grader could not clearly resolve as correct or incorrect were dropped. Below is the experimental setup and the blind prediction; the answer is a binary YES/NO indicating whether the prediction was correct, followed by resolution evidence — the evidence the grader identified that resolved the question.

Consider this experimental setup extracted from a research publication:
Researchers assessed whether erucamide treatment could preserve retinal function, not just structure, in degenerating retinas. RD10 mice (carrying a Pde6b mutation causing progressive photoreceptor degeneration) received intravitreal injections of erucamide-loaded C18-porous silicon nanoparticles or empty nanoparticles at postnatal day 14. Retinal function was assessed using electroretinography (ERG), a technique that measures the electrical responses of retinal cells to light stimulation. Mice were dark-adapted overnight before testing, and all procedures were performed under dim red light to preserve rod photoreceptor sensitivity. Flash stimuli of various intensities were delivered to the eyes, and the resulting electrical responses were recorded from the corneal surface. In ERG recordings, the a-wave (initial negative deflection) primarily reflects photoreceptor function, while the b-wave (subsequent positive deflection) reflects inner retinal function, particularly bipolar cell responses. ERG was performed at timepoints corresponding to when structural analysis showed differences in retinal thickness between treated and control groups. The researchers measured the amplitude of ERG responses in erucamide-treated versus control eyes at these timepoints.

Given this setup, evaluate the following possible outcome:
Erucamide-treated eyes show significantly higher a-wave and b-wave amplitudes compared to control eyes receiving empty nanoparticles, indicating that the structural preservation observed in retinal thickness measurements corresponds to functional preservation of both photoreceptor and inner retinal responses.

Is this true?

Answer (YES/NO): NO